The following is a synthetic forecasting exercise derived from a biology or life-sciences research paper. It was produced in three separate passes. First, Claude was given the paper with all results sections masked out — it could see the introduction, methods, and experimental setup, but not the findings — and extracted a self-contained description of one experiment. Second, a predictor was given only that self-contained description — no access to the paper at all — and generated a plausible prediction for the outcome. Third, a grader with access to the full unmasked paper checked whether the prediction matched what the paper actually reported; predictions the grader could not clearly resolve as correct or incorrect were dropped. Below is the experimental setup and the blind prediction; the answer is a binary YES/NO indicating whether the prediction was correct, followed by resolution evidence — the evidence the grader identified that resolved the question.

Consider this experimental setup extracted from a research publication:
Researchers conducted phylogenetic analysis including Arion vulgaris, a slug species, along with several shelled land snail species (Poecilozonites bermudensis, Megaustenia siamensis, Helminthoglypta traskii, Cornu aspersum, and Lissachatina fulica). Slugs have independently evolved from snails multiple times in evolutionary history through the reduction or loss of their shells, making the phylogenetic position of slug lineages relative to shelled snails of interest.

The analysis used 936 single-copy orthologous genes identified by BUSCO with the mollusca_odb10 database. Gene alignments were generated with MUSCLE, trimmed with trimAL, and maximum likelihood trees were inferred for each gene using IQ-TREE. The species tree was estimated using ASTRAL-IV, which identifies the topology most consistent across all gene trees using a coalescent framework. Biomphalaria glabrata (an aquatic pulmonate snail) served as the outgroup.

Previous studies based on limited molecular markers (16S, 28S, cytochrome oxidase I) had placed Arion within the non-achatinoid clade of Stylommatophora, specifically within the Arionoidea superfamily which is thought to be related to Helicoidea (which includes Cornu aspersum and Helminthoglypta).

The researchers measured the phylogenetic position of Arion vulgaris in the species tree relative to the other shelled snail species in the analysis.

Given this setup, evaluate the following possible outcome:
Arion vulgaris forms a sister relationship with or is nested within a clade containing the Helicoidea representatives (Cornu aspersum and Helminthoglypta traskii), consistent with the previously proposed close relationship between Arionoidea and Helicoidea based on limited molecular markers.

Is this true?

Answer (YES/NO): NO